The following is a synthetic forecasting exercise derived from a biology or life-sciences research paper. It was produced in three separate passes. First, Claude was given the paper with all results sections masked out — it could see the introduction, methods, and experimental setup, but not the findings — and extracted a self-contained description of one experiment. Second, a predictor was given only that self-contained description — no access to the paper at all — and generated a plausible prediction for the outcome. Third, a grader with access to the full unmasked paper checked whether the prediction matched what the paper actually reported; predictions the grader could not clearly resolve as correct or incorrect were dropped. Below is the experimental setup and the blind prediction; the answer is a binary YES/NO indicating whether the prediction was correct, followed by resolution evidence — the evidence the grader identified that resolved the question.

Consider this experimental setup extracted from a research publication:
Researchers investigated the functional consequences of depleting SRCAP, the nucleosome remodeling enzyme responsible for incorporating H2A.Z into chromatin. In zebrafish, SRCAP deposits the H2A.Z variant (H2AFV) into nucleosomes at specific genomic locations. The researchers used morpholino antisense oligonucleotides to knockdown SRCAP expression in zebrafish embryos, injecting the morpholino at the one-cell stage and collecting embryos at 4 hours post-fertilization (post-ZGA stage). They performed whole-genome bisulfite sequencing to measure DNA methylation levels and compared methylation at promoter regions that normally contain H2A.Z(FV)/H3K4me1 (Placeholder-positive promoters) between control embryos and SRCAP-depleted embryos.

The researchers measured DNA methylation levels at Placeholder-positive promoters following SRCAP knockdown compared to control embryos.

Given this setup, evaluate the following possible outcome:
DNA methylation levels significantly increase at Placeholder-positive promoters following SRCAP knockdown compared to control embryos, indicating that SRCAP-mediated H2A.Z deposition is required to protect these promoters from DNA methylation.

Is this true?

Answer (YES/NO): YES